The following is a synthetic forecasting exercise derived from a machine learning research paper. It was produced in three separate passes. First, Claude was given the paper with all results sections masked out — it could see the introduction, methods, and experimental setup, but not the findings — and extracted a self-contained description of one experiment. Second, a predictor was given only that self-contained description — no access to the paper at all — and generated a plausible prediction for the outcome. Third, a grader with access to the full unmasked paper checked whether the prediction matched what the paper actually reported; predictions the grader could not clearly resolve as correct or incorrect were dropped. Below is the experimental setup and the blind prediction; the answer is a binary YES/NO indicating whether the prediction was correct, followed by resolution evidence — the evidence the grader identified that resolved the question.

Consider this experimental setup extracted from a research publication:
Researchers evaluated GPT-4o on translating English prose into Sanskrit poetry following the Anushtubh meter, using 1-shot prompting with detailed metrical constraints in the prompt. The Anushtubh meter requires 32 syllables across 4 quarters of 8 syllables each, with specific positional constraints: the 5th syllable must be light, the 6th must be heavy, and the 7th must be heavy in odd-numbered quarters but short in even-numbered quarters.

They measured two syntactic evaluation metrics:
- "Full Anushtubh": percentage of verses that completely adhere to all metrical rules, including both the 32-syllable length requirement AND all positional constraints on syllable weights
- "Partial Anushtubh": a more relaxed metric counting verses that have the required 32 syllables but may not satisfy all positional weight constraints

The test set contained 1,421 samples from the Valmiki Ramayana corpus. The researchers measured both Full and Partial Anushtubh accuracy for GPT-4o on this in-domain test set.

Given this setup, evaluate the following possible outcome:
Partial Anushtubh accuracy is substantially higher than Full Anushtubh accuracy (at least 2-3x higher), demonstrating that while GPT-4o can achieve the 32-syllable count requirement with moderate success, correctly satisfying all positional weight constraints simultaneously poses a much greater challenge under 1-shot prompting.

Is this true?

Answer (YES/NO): NO